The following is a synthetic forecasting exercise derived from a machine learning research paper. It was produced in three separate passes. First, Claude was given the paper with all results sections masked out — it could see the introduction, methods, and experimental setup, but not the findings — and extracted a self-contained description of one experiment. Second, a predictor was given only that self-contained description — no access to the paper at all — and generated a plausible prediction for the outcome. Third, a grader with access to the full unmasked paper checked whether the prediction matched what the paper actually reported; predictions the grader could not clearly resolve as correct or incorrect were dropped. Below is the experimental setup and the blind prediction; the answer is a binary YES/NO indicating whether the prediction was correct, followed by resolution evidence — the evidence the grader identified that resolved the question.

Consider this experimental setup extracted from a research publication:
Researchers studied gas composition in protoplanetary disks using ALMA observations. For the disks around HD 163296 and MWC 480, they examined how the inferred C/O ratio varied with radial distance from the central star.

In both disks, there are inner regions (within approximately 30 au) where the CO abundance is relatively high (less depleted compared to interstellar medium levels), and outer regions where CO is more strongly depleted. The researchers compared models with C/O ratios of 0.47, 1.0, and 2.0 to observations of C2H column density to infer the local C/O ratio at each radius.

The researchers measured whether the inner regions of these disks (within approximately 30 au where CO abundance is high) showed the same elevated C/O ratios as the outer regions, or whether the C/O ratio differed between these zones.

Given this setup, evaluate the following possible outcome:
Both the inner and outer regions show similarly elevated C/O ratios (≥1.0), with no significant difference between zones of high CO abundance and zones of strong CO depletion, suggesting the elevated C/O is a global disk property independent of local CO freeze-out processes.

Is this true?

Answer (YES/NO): NO